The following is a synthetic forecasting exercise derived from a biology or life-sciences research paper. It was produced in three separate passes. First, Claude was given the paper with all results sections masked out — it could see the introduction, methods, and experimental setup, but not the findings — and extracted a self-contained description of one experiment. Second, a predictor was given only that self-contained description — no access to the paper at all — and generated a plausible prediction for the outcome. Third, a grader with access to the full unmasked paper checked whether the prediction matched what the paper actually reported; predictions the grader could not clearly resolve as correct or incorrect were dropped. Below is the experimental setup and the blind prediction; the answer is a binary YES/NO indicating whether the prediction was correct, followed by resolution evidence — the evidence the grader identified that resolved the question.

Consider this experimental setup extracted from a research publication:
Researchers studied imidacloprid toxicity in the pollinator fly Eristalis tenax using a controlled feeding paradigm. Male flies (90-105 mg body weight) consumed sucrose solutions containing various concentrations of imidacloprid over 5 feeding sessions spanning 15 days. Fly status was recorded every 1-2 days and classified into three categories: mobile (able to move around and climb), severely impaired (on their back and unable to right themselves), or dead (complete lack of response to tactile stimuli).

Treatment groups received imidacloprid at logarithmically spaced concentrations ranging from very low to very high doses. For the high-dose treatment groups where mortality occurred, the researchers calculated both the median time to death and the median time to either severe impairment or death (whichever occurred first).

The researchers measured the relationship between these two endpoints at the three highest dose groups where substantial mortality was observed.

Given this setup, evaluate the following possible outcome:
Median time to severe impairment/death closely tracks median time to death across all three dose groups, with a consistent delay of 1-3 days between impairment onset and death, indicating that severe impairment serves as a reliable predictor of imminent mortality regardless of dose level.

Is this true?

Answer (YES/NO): NO